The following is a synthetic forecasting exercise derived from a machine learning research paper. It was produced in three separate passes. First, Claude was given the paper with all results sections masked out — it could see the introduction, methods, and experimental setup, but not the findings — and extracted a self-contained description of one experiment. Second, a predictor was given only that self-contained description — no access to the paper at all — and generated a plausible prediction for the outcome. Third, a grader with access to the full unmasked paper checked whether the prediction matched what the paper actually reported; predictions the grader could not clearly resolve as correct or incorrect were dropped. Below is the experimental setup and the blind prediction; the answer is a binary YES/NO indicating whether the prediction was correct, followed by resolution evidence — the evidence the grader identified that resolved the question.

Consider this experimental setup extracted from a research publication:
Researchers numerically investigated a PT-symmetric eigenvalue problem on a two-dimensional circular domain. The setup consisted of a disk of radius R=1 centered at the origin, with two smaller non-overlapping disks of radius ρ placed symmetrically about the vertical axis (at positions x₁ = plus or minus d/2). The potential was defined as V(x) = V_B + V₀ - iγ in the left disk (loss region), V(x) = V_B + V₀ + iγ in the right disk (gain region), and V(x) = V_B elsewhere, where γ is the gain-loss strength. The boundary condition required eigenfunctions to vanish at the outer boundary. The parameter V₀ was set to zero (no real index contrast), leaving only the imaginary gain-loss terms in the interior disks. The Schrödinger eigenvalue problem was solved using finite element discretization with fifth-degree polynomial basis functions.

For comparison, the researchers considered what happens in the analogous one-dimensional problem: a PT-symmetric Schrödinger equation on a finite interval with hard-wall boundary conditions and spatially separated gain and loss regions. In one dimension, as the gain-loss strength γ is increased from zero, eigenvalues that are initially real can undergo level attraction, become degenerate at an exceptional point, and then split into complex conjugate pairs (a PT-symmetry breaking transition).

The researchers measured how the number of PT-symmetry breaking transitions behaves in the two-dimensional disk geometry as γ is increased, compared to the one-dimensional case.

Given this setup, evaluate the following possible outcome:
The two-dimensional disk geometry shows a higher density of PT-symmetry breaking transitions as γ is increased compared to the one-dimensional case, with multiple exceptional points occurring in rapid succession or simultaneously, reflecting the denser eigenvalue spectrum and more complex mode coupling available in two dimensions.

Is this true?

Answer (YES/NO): YES